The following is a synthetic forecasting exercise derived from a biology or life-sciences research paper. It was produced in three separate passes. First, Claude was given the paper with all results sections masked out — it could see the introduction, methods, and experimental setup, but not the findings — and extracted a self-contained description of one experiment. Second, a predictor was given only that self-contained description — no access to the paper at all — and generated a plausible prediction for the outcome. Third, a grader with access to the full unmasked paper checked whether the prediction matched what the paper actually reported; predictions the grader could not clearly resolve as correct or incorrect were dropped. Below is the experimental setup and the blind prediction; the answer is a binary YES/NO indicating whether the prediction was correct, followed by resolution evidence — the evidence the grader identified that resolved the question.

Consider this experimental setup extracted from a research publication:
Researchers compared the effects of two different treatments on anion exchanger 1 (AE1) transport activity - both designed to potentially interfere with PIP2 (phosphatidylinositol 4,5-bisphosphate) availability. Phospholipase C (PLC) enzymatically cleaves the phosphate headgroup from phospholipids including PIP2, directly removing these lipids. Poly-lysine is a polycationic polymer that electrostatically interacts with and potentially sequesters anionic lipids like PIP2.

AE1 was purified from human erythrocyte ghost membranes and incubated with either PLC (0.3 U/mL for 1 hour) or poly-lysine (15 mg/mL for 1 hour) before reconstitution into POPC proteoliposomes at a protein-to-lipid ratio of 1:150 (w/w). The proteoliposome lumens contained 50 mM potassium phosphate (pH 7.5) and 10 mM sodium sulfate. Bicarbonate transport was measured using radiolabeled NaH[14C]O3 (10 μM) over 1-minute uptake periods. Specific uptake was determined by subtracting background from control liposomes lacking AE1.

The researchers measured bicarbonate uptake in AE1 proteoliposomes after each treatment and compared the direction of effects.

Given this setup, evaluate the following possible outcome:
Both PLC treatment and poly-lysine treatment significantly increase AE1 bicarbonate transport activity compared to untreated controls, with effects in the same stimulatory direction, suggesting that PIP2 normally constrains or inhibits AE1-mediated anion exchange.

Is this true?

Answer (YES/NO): YES